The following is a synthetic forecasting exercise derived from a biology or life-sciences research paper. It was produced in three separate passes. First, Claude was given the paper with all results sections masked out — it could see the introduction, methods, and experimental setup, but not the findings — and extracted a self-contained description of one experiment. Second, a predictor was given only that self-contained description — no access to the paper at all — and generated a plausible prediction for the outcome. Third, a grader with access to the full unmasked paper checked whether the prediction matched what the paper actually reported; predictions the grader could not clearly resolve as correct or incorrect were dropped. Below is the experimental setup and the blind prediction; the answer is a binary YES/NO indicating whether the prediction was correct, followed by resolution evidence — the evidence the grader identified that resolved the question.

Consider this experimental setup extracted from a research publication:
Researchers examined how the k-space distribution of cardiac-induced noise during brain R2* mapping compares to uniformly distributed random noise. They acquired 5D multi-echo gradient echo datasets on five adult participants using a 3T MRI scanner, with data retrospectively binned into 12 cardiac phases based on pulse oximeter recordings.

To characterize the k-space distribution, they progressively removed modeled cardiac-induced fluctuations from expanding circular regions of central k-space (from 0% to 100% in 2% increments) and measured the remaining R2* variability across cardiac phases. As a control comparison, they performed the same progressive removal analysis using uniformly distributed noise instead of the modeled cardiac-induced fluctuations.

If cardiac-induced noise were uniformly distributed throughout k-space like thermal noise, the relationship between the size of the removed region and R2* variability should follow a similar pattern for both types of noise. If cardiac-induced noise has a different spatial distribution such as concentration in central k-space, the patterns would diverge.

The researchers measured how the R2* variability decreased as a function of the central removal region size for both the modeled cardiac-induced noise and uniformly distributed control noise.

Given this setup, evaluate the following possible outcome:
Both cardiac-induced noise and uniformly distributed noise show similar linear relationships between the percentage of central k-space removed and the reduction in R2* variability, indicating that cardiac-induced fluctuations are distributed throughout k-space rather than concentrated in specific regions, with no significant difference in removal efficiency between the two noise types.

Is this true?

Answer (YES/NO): NO